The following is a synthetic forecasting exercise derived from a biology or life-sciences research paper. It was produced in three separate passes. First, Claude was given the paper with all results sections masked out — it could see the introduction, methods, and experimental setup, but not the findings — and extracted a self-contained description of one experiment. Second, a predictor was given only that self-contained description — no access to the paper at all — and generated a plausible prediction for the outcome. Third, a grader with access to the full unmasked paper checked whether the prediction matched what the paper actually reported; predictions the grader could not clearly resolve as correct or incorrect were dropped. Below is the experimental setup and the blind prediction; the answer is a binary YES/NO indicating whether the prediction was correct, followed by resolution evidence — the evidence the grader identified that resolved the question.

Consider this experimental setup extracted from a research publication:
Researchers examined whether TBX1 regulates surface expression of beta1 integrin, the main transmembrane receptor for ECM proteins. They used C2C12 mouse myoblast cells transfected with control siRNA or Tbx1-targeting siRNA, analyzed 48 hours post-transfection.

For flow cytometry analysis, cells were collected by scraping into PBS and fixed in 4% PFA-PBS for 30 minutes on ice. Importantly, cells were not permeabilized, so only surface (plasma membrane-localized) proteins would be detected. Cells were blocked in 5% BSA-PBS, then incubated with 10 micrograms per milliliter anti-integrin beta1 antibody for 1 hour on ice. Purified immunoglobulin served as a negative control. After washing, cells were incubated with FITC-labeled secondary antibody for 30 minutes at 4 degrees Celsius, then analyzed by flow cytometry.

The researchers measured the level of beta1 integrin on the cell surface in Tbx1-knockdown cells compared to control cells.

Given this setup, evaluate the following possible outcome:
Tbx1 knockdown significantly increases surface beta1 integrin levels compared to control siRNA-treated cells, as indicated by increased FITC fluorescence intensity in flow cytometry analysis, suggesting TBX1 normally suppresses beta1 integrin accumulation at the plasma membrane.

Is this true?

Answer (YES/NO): NO